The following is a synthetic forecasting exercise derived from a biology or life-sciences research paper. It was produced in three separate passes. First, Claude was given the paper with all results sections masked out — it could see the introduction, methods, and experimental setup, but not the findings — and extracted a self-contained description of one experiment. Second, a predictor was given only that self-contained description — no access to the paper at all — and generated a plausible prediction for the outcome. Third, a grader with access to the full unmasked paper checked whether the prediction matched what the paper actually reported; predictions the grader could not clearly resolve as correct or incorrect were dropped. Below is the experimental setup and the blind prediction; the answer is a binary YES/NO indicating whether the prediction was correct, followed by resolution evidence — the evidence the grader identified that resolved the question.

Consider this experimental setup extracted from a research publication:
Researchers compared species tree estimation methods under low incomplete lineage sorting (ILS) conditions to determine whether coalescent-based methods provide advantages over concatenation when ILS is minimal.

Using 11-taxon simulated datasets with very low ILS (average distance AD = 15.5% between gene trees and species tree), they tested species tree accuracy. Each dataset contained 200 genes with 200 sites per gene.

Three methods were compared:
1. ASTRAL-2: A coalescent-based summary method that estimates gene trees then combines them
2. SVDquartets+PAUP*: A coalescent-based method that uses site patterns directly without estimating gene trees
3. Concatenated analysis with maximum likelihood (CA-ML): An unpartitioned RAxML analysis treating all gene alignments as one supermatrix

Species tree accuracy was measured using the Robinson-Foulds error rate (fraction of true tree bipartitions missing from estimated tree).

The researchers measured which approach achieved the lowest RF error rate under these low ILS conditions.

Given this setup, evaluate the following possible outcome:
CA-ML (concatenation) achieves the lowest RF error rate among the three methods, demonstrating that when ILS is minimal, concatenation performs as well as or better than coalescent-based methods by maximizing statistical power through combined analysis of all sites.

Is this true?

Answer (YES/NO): YES